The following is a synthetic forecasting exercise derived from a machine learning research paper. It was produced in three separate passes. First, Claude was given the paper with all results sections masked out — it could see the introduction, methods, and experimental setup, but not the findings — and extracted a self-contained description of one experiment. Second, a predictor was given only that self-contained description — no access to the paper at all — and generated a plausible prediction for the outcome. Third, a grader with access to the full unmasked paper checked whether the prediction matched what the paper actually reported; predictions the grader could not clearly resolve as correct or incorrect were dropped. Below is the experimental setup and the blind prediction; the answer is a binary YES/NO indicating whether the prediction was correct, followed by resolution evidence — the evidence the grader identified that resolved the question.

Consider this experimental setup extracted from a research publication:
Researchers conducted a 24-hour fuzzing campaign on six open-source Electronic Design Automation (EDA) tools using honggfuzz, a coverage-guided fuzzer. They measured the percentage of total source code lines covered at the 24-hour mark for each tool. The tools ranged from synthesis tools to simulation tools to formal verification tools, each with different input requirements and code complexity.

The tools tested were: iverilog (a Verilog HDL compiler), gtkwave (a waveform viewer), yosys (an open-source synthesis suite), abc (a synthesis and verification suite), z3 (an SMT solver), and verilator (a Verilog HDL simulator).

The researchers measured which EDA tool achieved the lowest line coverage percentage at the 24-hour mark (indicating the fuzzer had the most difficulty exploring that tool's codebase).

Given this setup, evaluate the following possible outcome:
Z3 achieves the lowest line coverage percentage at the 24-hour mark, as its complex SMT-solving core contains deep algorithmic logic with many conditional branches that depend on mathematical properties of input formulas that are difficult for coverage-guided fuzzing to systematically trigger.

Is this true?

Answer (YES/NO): NO